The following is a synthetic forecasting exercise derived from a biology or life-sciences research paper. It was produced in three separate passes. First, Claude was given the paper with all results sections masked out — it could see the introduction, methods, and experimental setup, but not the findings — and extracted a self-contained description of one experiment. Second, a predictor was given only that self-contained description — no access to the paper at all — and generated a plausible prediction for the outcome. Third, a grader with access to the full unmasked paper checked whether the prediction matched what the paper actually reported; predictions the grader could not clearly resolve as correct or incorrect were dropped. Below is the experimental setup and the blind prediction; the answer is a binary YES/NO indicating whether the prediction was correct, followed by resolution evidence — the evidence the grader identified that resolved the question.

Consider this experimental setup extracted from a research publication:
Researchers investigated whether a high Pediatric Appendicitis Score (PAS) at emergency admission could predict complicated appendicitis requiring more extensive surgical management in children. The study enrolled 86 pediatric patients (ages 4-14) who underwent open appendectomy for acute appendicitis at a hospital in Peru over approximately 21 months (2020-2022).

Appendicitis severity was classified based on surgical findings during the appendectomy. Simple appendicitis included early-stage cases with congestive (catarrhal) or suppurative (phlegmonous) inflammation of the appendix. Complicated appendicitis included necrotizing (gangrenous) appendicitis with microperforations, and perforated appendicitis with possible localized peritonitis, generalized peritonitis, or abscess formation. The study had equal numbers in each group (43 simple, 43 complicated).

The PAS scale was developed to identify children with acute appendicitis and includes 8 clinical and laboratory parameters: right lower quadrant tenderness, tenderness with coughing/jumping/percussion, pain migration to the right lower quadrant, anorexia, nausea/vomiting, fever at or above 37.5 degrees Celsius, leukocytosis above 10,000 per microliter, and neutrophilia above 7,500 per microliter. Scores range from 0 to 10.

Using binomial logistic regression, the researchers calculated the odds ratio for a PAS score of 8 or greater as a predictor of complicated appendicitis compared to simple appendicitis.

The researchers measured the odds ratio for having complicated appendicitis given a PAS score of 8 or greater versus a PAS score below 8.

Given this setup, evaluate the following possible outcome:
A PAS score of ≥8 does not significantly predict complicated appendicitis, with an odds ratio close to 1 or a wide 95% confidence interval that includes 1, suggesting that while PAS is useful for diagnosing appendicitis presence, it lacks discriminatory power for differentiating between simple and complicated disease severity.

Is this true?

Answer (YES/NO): YES